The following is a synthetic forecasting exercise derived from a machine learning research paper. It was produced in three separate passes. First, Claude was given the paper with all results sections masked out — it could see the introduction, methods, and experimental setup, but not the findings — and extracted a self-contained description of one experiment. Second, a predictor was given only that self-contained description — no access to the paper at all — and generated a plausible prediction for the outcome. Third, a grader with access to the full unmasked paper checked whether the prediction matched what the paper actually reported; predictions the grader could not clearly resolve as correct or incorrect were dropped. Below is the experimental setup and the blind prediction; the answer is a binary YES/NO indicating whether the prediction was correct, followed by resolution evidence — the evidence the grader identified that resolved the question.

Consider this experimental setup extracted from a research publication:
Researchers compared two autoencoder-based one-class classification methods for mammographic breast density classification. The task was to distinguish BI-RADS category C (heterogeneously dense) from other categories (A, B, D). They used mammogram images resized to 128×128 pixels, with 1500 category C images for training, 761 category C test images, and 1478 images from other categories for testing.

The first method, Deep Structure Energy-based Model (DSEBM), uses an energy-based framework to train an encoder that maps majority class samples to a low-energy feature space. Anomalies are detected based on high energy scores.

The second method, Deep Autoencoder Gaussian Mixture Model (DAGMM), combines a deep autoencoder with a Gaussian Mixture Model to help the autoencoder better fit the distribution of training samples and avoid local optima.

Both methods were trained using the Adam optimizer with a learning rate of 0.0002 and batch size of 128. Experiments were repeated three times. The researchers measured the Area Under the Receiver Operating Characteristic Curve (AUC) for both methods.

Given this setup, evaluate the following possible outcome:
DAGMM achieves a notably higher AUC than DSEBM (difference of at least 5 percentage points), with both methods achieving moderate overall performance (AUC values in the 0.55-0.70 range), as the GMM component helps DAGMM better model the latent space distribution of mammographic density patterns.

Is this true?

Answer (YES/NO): NO